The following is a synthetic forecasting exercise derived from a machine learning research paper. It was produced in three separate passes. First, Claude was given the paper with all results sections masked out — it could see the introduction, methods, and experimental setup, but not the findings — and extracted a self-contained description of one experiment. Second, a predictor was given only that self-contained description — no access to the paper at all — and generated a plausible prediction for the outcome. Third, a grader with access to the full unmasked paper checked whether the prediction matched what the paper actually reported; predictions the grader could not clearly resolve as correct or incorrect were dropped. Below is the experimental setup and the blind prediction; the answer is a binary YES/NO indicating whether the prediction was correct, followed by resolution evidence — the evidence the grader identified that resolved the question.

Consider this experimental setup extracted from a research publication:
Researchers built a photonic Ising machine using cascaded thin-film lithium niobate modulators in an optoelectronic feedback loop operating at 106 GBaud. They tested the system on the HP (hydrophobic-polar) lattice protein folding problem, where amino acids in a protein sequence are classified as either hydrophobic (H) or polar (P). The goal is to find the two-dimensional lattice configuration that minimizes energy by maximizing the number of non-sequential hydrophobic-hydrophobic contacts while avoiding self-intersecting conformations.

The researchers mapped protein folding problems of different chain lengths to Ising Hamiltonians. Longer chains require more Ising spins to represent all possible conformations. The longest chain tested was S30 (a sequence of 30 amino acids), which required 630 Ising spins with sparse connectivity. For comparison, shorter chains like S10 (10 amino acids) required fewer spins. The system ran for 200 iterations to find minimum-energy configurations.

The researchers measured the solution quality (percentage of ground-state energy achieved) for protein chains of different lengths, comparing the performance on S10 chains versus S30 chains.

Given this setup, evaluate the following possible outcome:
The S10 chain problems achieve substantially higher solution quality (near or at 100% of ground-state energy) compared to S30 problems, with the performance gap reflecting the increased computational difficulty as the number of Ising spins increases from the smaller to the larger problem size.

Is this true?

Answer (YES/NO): NO